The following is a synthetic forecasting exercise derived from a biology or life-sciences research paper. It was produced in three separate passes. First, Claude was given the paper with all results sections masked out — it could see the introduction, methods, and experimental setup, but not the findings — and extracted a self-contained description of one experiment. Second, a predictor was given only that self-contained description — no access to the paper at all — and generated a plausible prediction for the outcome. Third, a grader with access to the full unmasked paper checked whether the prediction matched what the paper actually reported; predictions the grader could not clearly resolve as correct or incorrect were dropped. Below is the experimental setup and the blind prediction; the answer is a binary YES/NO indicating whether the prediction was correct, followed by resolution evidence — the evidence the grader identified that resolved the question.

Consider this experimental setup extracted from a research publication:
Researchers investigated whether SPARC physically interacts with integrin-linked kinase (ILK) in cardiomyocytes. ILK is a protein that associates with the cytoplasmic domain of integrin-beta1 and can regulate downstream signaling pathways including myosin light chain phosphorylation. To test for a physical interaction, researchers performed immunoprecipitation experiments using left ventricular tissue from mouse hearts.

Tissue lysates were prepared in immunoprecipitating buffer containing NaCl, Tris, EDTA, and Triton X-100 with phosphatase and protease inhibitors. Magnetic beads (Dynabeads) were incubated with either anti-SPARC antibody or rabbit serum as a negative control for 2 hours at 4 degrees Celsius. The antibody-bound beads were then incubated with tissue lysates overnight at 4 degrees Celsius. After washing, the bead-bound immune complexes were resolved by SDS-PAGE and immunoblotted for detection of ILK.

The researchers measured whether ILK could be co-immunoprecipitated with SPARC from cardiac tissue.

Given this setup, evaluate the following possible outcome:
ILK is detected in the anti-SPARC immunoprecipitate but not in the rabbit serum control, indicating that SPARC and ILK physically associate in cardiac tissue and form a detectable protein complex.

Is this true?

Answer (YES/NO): YES